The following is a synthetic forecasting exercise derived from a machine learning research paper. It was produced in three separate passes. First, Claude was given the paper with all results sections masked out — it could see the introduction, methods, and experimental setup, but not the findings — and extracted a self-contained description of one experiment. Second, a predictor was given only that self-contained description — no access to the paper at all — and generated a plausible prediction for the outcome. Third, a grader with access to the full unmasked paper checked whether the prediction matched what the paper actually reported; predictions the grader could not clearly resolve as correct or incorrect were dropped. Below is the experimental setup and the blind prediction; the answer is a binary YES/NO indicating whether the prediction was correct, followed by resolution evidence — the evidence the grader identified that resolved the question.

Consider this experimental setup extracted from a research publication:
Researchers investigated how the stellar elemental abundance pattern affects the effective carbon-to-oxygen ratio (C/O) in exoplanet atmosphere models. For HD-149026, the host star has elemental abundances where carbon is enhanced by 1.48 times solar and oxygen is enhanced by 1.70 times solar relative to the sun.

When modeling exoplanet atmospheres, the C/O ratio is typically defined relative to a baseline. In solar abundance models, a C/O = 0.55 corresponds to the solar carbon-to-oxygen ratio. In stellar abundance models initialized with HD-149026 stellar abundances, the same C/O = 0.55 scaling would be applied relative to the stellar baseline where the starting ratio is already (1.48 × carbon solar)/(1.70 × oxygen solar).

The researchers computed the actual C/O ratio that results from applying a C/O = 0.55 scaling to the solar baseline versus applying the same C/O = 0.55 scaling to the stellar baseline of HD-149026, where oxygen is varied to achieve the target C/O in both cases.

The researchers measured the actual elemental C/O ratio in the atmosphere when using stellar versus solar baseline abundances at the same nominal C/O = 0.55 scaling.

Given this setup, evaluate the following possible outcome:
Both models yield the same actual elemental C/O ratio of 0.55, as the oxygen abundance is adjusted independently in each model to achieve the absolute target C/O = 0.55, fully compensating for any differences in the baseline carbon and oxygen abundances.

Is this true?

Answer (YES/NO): YES